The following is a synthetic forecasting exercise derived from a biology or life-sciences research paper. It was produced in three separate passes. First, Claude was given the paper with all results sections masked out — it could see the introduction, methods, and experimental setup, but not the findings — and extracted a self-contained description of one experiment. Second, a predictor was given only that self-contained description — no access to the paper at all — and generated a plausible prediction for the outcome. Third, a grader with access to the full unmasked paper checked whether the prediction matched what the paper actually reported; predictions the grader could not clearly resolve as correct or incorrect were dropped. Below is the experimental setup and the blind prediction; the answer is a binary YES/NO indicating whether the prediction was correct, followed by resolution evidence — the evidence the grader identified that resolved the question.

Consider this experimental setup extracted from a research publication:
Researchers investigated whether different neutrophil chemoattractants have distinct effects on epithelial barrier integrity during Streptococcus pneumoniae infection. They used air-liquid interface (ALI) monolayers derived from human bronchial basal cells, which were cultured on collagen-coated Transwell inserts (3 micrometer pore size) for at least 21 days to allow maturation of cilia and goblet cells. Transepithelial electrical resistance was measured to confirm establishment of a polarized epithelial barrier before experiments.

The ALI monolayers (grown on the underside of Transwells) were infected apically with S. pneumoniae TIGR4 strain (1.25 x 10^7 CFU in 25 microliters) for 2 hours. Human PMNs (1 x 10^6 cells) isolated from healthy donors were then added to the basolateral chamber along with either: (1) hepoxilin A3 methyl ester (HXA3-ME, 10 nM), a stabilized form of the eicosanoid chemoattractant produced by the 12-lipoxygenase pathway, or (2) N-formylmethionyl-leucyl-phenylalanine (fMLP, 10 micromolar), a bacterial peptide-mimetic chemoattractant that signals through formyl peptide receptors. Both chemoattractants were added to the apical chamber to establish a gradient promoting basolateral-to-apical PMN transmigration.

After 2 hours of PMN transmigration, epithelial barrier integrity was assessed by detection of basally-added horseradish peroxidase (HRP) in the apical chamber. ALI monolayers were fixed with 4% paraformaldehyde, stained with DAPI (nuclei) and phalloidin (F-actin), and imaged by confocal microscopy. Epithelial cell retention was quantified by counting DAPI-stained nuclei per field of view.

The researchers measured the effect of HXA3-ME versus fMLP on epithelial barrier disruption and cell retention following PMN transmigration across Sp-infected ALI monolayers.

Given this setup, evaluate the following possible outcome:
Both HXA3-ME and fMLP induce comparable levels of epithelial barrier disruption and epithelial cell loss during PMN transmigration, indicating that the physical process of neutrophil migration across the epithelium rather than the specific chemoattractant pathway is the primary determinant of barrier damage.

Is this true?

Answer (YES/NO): NO